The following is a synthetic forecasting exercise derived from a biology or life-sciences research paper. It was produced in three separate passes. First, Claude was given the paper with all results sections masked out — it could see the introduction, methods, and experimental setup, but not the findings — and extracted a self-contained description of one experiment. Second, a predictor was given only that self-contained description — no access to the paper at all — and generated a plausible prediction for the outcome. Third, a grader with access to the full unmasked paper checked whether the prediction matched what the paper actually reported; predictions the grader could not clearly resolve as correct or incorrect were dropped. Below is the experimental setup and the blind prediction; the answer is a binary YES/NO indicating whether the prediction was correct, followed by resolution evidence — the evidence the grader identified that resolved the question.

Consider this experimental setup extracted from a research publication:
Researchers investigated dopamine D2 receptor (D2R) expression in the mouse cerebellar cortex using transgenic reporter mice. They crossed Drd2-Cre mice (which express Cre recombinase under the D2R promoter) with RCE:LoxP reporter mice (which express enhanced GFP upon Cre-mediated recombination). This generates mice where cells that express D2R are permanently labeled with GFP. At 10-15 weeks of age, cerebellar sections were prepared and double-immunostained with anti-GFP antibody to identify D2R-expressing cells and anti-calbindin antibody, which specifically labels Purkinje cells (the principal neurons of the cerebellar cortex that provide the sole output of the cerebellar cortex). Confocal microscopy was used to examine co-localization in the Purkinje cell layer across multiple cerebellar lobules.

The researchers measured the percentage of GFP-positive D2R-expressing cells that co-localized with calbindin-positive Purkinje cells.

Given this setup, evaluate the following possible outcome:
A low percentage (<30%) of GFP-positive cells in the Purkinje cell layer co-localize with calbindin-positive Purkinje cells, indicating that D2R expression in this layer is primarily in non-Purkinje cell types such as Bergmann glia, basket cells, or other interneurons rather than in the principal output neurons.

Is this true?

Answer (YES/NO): NO